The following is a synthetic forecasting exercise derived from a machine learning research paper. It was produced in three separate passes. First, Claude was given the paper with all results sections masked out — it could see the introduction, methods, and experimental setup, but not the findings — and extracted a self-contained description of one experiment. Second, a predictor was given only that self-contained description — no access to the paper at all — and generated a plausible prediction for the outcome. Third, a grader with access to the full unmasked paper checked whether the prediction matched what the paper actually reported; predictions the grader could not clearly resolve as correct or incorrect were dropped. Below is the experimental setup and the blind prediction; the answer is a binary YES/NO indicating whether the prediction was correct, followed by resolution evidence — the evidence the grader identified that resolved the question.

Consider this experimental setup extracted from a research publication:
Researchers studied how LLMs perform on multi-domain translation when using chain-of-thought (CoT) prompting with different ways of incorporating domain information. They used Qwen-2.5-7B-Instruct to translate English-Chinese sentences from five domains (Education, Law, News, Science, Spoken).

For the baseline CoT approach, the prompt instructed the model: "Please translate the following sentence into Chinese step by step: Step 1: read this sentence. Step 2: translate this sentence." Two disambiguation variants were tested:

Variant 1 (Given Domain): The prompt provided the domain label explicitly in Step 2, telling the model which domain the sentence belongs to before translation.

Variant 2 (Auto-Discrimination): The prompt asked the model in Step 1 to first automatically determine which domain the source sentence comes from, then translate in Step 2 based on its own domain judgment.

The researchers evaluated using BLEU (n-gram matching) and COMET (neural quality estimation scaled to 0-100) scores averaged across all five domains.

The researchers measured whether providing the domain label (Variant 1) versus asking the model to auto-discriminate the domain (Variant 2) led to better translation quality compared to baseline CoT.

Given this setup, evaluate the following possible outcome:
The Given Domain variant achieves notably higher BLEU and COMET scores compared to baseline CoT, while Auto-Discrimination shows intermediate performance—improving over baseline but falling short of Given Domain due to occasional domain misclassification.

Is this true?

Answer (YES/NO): NO